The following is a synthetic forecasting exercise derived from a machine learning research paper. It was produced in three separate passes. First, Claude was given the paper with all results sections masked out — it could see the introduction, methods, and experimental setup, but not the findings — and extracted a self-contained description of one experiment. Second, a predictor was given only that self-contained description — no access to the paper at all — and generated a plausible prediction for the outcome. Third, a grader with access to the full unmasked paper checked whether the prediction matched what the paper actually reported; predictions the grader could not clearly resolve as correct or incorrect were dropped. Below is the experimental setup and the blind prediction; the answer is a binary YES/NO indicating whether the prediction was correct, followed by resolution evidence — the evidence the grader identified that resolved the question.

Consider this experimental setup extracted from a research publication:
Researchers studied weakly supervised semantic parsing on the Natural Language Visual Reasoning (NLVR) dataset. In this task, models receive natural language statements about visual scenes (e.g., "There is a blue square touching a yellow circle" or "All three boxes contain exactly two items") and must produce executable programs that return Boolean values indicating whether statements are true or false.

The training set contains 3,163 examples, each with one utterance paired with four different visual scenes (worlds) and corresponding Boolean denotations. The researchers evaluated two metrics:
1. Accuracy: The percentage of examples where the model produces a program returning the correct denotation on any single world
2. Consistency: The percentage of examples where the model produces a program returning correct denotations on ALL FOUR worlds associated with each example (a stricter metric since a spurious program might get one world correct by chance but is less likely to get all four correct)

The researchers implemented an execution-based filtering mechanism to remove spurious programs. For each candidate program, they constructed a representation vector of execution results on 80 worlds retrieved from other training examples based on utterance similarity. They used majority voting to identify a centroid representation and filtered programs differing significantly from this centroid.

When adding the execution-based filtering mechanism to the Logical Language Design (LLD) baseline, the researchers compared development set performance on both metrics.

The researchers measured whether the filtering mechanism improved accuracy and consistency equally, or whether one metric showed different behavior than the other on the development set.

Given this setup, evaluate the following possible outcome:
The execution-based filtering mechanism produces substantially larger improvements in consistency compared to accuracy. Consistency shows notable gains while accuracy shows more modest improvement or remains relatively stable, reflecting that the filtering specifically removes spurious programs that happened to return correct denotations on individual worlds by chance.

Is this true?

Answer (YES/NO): NO